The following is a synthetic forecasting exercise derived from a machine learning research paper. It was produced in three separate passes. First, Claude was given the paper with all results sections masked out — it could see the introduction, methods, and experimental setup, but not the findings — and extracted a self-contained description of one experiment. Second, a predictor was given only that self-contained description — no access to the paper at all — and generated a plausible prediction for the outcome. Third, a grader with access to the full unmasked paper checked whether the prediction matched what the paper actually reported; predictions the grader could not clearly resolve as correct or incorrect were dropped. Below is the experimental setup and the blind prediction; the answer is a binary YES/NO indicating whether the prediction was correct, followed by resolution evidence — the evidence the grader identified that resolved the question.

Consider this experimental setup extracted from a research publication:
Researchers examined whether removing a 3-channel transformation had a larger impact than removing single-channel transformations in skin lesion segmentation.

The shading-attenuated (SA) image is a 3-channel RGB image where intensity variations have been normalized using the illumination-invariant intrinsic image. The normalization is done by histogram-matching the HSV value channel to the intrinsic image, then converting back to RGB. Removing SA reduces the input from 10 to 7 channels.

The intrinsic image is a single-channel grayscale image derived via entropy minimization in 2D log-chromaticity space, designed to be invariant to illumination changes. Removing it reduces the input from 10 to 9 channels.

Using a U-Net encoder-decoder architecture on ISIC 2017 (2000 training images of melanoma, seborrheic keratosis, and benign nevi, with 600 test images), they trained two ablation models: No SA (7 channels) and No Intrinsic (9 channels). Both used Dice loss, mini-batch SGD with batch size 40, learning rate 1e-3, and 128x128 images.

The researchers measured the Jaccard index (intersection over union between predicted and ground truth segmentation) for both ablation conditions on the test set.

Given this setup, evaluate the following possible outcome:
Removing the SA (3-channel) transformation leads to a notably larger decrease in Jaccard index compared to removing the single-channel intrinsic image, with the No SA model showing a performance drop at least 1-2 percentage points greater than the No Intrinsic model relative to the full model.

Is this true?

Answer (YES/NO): NO